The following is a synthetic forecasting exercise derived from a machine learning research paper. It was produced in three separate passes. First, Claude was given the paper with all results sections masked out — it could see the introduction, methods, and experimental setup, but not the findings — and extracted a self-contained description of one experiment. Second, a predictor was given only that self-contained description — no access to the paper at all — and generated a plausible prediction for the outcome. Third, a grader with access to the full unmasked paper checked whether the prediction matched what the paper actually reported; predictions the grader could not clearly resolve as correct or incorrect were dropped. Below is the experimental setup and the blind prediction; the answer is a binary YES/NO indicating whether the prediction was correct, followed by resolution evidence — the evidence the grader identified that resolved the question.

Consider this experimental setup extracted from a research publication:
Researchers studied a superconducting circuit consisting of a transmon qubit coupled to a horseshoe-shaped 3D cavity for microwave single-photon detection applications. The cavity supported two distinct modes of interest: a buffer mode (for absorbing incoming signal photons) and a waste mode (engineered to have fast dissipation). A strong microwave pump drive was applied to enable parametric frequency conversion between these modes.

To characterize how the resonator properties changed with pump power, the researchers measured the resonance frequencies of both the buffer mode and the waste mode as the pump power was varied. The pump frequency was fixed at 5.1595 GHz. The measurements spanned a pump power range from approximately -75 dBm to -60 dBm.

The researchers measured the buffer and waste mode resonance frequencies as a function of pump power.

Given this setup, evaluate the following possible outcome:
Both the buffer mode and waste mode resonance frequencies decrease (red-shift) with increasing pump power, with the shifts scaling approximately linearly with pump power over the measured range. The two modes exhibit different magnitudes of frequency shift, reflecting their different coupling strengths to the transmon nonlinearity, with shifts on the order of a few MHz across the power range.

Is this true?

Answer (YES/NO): NO